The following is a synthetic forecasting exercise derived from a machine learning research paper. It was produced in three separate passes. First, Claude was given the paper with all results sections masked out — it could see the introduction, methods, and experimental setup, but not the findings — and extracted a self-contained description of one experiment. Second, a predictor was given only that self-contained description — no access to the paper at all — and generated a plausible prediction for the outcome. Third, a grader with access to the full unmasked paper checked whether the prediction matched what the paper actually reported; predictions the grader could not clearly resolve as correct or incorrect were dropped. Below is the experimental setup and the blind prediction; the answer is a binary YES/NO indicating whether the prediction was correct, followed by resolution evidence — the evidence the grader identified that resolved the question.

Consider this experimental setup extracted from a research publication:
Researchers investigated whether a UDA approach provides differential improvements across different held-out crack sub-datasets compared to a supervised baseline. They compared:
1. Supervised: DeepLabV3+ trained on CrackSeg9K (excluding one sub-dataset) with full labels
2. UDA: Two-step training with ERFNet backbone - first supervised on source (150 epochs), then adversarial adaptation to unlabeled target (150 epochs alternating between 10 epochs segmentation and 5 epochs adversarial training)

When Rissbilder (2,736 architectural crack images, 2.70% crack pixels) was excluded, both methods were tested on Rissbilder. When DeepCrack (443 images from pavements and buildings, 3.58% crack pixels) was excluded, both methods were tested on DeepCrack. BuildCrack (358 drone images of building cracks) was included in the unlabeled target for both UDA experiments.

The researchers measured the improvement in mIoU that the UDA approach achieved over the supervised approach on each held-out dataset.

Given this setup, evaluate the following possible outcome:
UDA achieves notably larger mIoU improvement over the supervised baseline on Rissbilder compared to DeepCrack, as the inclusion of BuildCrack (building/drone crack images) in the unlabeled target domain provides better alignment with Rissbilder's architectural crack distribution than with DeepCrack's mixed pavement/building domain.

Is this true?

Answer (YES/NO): YES